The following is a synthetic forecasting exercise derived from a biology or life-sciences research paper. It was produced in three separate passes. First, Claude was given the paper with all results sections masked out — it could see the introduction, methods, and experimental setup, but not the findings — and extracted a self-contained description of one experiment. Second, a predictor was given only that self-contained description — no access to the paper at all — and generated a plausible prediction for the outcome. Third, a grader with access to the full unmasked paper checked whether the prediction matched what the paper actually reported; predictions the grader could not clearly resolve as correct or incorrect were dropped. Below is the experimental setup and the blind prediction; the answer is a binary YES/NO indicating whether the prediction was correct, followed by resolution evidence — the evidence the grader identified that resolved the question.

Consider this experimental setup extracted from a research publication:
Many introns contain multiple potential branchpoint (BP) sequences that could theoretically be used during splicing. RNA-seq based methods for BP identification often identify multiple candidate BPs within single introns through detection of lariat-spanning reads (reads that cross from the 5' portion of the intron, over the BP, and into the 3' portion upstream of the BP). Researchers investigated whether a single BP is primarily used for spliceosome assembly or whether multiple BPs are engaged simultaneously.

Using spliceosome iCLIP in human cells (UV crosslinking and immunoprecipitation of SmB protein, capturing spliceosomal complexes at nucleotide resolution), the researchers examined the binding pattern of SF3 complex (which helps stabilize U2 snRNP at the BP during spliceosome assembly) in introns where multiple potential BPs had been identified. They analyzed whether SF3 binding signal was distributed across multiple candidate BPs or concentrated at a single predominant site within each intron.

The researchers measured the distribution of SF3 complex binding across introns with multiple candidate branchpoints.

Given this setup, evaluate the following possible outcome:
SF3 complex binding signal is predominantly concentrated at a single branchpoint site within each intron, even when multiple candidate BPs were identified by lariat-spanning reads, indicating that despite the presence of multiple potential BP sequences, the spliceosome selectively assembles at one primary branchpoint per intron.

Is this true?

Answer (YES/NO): YES